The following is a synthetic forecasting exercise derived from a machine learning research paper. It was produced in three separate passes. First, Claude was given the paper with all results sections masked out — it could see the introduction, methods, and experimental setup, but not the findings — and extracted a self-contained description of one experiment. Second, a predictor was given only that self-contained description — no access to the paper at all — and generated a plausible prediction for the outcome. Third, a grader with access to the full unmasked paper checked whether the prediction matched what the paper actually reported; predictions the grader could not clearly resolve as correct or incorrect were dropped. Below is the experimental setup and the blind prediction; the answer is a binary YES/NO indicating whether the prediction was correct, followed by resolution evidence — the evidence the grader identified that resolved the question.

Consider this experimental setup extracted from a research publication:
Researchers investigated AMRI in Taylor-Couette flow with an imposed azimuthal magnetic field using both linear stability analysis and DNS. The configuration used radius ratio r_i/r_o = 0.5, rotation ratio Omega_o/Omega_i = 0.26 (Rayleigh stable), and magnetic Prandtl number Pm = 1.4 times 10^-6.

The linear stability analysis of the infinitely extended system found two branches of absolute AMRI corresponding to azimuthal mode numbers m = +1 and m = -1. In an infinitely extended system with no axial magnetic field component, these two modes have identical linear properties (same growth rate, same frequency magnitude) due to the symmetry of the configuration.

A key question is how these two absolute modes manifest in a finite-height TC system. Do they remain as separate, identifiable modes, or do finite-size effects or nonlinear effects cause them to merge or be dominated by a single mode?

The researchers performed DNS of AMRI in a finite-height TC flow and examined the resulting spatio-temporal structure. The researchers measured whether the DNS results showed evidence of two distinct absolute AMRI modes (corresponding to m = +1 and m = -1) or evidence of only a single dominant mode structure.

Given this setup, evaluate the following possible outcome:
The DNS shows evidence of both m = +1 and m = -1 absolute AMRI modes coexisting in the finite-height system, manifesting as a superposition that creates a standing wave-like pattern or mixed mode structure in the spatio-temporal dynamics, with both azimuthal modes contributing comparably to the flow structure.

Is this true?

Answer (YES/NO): YES